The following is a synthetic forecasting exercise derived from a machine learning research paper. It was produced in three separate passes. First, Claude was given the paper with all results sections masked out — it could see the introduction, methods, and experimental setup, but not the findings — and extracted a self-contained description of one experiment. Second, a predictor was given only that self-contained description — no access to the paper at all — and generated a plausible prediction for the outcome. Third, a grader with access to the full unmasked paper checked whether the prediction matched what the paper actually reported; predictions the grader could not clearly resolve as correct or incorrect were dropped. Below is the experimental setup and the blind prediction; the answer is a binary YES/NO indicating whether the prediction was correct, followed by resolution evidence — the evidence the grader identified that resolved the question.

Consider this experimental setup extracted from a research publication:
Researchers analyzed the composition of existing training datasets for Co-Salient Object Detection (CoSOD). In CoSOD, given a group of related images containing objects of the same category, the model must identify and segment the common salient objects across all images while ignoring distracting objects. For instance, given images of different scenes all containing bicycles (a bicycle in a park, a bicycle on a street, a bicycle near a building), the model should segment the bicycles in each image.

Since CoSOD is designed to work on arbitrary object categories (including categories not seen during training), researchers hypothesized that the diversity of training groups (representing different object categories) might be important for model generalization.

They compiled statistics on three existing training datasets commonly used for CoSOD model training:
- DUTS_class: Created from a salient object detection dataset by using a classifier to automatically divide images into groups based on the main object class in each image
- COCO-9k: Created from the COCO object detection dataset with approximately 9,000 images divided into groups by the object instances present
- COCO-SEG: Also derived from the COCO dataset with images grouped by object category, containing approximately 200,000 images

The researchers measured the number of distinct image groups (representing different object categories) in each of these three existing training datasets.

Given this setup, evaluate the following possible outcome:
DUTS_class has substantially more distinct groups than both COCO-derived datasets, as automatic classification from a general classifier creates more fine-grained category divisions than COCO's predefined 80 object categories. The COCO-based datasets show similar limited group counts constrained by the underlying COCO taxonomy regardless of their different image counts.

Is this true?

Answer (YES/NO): YES